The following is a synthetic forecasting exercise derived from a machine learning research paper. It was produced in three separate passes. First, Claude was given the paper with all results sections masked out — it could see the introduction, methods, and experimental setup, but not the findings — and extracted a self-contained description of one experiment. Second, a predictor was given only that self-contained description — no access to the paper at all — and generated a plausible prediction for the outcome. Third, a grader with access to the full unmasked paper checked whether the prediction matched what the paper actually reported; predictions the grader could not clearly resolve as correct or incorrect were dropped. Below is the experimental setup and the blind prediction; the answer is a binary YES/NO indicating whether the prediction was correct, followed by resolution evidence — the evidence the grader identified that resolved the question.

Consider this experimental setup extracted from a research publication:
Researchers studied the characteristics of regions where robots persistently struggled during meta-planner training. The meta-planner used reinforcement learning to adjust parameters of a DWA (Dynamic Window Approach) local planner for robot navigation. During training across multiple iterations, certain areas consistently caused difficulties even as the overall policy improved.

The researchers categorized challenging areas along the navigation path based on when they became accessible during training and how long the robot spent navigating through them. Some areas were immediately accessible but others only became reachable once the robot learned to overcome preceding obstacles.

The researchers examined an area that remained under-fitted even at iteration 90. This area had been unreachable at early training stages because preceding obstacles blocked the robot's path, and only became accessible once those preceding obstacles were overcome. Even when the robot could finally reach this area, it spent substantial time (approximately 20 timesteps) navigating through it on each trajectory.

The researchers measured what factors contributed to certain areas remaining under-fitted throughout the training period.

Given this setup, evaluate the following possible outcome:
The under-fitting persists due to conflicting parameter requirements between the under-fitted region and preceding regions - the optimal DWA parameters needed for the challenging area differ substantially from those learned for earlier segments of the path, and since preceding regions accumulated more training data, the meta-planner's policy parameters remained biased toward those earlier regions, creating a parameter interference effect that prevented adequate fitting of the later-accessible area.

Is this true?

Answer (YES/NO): NO